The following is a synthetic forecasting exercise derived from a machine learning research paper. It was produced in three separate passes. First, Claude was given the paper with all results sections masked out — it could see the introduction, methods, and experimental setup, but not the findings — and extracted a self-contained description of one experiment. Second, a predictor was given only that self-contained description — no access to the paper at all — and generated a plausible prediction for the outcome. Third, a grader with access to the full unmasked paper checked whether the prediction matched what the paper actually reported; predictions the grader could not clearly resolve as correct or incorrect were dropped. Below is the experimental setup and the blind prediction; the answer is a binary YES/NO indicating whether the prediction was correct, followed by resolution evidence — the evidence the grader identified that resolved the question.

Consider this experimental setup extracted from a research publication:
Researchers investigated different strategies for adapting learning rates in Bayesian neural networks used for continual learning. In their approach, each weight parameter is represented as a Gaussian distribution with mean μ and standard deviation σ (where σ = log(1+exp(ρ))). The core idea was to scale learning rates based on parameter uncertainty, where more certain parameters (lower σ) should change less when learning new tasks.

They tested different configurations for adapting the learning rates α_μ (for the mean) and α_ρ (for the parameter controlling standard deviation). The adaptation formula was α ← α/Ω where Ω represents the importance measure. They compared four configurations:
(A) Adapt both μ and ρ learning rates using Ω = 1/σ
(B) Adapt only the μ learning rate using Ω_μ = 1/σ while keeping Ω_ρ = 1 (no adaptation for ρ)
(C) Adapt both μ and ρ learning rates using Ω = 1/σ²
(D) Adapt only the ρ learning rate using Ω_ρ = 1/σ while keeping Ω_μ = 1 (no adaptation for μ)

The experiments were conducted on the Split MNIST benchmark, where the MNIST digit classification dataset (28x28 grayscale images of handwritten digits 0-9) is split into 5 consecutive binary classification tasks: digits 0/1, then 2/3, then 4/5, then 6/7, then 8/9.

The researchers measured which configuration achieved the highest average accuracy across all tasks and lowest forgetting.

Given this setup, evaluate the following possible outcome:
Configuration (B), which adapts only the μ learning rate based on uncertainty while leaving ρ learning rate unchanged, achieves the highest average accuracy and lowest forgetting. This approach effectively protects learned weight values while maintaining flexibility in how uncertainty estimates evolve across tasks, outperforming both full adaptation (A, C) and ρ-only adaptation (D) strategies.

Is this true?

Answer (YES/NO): YES